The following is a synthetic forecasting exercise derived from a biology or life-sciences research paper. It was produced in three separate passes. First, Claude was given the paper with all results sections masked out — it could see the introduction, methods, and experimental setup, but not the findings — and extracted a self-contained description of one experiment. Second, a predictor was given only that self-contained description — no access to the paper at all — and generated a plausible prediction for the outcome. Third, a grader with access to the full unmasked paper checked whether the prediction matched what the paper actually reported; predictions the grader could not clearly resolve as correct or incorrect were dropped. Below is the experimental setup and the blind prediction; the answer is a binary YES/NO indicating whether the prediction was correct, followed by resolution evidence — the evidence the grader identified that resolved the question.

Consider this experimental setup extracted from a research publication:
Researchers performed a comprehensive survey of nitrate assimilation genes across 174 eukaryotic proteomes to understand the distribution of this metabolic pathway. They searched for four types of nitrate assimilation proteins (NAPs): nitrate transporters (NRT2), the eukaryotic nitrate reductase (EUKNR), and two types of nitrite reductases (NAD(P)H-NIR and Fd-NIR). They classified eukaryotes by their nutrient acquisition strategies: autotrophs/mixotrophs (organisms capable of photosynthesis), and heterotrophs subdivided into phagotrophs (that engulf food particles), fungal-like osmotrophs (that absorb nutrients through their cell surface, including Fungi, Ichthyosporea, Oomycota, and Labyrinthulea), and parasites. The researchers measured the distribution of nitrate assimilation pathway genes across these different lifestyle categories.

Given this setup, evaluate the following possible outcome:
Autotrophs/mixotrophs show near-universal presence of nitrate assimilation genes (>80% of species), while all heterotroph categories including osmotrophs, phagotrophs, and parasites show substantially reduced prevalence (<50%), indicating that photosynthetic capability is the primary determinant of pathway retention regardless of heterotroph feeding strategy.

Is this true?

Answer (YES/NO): NO